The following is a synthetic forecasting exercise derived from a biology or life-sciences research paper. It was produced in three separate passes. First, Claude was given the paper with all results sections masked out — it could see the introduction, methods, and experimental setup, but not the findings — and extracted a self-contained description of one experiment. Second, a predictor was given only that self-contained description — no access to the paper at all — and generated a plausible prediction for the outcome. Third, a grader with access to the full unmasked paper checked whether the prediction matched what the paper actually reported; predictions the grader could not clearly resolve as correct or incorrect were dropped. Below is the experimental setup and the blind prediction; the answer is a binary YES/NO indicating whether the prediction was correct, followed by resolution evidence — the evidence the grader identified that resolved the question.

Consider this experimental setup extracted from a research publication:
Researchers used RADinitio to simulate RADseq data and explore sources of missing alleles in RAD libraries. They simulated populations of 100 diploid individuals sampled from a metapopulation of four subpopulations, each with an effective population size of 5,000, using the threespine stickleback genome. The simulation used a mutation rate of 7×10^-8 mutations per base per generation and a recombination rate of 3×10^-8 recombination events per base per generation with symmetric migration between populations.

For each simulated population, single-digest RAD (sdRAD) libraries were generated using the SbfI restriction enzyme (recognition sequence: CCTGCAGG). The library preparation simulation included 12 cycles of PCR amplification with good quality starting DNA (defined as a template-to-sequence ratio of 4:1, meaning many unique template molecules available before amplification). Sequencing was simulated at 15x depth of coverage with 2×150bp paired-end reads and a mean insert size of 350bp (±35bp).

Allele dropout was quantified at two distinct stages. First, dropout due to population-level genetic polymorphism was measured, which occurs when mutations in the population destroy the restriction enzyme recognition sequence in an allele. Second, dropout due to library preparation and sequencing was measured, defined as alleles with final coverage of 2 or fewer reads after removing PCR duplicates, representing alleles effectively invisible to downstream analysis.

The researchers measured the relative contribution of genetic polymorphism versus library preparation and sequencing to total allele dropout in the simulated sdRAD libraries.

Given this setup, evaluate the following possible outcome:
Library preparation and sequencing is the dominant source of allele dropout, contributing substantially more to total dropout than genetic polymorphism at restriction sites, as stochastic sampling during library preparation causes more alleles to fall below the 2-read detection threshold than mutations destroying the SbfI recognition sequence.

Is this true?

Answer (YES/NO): YES